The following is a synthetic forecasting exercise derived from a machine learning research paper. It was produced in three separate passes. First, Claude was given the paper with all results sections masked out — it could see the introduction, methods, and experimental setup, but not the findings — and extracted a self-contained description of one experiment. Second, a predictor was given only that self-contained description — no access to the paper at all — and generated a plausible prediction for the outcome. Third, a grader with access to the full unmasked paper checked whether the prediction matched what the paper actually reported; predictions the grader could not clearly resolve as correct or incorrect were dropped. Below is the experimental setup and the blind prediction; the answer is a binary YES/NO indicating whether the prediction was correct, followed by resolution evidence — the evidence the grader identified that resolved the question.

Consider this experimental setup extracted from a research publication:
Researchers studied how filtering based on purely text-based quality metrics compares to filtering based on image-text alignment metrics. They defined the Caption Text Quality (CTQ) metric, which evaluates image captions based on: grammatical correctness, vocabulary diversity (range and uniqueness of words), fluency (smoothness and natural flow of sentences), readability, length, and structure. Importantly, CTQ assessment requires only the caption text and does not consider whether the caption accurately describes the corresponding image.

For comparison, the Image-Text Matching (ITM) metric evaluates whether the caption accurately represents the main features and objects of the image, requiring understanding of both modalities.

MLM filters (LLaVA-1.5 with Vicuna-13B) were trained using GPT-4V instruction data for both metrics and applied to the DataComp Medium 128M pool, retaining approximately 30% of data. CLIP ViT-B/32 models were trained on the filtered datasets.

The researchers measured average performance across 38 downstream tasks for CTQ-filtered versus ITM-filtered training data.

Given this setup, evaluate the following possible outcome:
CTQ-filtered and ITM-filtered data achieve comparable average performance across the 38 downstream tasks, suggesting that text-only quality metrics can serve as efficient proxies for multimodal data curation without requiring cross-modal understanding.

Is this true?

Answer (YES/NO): NO